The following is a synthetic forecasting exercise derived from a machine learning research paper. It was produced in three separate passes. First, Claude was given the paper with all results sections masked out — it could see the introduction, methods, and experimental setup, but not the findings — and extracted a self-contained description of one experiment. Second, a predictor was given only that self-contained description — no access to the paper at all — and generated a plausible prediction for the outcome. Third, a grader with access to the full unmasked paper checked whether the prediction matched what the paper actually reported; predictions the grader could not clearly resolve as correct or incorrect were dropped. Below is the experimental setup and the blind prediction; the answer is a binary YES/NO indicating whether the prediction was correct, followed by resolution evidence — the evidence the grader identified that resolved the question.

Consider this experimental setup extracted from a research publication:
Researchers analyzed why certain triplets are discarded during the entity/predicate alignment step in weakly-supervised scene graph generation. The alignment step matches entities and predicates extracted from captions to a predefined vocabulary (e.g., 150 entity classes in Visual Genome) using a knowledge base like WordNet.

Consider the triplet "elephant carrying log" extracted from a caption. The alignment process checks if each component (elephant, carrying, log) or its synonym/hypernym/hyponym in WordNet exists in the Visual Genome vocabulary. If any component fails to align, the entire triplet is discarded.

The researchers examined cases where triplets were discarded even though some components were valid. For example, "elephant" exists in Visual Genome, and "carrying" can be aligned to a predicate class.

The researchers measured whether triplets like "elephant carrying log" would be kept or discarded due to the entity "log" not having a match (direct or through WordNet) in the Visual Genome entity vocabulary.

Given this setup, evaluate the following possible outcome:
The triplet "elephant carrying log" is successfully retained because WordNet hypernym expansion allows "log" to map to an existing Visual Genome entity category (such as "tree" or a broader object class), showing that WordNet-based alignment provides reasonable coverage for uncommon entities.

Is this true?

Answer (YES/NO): NO